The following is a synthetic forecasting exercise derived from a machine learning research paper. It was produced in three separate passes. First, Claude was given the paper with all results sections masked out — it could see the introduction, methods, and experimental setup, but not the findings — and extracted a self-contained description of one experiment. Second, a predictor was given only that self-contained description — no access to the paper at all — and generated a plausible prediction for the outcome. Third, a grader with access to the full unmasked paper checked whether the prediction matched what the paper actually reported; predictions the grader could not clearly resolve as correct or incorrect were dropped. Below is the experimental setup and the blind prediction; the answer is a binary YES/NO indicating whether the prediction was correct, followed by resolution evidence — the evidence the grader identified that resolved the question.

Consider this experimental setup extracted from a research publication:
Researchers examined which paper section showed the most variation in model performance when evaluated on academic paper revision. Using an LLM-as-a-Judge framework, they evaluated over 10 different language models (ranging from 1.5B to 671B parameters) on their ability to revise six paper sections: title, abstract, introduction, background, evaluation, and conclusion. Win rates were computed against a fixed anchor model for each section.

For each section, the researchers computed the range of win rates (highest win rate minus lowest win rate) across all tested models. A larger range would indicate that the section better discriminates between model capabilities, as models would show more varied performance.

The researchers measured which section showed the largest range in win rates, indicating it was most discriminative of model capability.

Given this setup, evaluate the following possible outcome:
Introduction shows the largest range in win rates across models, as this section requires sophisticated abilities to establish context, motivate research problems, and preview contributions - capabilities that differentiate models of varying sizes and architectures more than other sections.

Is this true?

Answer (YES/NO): NO